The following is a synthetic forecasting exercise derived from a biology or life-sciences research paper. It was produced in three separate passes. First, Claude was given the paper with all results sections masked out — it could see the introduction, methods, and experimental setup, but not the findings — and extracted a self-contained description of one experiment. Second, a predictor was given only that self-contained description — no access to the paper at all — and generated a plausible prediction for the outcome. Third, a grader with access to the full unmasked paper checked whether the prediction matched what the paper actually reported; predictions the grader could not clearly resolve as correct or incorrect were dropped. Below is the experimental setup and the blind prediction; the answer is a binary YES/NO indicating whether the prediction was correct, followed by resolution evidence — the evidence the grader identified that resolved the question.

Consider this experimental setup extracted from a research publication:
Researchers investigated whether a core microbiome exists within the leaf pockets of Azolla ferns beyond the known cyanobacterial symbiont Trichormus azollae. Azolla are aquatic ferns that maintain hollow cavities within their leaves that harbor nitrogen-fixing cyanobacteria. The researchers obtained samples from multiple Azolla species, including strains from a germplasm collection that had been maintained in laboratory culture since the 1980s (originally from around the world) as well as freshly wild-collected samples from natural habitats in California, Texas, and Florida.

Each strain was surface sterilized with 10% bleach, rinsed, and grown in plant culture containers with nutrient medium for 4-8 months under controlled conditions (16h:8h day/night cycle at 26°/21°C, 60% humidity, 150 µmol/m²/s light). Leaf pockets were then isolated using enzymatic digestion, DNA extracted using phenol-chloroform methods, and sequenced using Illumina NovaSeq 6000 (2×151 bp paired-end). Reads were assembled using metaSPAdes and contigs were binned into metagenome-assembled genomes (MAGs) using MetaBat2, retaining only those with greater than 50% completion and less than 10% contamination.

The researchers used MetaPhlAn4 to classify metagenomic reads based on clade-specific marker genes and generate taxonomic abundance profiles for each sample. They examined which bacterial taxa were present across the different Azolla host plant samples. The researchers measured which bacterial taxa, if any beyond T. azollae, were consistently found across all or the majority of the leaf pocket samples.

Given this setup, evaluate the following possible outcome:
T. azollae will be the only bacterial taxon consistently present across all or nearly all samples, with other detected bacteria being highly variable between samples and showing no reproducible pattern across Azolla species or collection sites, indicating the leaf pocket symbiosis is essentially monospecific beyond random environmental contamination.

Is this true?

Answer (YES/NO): YES